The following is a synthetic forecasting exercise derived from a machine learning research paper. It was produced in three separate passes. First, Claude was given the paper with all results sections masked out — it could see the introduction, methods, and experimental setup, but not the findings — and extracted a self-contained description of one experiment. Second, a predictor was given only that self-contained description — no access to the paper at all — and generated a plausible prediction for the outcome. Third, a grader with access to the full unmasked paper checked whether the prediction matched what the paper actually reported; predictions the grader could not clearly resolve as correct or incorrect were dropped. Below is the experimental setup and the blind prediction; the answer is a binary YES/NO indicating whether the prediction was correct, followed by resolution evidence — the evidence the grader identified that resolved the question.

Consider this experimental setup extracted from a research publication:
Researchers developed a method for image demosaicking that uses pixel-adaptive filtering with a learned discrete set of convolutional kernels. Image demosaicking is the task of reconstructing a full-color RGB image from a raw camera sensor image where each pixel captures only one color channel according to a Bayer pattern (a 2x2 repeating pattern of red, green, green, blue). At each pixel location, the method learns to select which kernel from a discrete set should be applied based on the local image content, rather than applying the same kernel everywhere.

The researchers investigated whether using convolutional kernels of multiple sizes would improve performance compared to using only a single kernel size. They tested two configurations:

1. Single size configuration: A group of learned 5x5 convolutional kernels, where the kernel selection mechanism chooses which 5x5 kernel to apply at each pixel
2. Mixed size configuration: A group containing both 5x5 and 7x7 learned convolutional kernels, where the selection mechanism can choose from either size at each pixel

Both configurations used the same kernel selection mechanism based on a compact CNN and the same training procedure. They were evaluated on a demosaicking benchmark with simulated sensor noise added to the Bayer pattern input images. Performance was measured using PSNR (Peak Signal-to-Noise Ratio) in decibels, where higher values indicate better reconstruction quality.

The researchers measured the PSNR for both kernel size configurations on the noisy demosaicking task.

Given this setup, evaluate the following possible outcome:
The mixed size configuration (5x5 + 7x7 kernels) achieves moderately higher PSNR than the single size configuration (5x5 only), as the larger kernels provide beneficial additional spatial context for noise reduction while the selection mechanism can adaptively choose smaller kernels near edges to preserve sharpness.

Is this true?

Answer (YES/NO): NO